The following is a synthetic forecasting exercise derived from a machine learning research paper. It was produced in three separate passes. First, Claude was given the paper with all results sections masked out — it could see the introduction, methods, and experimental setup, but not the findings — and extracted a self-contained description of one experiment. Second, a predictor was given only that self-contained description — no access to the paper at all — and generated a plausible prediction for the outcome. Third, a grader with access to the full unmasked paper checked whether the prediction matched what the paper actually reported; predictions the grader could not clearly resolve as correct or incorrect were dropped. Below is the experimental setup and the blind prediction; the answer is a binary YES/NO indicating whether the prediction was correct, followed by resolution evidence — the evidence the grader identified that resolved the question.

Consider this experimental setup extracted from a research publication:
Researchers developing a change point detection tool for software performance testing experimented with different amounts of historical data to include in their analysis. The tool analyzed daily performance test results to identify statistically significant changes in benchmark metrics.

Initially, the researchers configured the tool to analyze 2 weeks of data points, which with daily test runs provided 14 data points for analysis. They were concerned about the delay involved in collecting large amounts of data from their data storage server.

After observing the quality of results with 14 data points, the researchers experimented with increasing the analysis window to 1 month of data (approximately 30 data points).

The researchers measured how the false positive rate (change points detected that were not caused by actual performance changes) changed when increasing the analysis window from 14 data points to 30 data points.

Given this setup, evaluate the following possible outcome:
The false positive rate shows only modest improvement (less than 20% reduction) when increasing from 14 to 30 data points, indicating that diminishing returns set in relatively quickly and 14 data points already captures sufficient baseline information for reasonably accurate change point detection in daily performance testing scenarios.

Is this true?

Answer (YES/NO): NO